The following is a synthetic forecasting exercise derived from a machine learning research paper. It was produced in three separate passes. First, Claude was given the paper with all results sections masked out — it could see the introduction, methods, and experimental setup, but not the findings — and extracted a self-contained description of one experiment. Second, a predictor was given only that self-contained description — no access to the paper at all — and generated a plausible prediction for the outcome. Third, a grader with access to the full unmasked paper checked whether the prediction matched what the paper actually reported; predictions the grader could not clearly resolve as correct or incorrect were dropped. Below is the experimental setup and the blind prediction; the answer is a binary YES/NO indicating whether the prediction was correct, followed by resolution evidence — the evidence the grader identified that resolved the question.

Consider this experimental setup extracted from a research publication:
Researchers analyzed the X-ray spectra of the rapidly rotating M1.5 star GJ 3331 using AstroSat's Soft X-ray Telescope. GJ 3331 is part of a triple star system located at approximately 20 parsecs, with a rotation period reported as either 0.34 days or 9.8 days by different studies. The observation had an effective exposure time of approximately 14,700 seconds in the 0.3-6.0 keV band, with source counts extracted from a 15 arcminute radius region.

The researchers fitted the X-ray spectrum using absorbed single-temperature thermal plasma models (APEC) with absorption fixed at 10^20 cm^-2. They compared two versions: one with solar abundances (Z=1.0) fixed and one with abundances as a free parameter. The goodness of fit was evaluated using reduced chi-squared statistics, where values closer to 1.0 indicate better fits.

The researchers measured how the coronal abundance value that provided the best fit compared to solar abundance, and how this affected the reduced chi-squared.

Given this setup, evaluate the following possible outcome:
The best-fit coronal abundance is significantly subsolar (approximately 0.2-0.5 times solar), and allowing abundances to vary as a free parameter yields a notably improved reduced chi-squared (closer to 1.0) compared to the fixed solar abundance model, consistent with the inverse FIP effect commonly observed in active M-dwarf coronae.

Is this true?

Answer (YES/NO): NO